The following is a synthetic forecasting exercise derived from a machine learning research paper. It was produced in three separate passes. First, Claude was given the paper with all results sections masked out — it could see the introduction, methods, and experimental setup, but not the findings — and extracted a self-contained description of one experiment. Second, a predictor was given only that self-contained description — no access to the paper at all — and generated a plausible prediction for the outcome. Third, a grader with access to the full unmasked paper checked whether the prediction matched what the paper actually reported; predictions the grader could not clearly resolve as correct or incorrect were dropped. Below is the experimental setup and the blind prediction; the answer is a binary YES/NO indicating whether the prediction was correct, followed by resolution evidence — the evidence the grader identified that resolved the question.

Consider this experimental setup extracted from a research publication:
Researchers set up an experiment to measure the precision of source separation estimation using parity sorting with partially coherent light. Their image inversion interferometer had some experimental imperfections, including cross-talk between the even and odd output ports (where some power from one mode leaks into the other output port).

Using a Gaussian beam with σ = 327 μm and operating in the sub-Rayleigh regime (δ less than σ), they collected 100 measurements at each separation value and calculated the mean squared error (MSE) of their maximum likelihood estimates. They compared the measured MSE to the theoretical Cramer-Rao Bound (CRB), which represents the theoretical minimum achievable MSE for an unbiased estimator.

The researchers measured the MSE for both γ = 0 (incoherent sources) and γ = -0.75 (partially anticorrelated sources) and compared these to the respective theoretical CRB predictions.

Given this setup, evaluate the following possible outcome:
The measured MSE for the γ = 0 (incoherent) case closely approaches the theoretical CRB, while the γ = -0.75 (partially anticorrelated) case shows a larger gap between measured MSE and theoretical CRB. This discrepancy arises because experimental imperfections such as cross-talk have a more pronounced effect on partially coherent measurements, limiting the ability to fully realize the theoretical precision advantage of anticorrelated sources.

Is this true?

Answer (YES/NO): NO